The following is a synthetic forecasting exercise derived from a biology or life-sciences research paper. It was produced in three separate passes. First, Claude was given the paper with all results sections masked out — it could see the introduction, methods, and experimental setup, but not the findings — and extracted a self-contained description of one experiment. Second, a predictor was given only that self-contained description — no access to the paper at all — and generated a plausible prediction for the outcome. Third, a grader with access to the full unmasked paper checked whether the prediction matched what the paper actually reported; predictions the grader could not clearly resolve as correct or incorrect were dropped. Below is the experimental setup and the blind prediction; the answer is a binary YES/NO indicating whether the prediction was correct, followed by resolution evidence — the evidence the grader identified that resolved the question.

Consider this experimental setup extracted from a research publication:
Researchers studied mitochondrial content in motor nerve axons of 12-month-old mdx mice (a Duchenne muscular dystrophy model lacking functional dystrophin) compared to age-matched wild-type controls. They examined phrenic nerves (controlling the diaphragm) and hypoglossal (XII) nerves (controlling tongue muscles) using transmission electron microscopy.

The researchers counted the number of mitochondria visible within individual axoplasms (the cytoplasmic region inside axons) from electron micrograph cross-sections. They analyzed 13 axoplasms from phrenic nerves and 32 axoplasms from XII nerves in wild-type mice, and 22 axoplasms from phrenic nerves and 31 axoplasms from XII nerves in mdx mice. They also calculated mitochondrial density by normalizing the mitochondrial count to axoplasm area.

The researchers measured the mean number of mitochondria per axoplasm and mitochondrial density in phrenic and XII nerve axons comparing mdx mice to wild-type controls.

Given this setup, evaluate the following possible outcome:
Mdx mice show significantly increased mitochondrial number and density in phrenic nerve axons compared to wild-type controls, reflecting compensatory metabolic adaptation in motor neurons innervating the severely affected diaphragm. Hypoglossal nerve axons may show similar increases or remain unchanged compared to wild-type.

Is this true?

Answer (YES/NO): YES